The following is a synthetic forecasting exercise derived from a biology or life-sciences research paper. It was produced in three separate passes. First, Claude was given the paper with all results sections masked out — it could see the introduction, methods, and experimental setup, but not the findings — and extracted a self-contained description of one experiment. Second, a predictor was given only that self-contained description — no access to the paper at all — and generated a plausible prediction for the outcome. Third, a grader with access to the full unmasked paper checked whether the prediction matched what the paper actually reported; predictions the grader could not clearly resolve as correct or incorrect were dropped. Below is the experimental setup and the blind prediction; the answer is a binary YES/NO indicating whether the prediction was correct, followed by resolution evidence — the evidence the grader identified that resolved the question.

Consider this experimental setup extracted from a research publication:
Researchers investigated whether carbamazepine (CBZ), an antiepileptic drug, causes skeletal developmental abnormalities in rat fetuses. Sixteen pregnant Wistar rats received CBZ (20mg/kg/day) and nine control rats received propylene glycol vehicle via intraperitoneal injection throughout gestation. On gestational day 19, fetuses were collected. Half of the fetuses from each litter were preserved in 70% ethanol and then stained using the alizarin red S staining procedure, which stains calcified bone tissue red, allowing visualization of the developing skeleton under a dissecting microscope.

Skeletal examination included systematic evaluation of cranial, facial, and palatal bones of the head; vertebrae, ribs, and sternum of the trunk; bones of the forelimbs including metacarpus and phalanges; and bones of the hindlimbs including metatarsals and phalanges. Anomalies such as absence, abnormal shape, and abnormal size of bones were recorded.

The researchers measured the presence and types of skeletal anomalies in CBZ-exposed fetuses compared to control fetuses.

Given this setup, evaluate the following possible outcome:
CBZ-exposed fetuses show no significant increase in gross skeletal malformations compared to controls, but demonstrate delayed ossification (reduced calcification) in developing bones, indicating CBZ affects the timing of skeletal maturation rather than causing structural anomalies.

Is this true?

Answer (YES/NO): NO